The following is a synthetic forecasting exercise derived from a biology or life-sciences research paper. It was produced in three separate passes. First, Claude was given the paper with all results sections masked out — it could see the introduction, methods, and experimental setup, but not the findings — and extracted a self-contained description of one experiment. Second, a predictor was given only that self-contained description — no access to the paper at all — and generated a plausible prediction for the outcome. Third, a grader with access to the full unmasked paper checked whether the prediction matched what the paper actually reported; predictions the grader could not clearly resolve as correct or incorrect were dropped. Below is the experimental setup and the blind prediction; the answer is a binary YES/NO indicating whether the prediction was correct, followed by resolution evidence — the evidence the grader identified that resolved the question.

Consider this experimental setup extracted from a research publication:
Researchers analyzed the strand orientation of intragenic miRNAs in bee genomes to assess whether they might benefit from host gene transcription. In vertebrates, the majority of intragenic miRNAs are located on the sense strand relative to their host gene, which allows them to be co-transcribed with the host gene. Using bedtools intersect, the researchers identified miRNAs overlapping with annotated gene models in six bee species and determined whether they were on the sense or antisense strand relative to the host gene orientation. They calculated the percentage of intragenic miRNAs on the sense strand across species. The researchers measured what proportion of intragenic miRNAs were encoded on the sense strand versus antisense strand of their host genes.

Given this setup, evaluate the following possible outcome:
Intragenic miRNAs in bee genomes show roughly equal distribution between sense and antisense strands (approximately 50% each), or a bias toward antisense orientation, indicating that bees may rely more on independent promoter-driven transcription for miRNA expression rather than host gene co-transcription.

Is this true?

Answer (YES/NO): NO